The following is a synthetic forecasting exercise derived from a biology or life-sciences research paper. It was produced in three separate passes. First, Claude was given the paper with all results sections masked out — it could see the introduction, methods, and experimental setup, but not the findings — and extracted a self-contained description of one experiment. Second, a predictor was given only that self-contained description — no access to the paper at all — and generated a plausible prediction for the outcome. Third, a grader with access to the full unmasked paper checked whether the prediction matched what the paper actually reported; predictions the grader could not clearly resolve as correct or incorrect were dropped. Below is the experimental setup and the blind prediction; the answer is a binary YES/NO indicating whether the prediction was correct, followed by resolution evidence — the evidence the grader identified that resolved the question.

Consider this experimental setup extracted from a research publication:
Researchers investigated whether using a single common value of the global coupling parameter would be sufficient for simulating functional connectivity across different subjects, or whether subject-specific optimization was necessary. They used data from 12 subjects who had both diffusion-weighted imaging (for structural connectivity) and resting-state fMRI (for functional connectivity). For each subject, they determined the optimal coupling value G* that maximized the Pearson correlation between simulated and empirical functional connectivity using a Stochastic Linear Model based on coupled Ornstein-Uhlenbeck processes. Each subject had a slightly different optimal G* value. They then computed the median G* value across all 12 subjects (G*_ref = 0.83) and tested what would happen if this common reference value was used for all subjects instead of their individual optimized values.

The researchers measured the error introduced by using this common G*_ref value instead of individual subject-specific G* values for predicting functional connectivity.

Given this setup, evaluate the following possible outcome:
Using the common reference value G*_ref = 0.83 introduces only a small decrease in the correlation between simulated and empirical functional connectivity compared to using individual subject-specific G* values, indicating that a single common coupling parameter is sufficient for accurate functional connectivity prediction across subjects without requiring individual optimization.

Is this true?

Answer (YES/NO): YES